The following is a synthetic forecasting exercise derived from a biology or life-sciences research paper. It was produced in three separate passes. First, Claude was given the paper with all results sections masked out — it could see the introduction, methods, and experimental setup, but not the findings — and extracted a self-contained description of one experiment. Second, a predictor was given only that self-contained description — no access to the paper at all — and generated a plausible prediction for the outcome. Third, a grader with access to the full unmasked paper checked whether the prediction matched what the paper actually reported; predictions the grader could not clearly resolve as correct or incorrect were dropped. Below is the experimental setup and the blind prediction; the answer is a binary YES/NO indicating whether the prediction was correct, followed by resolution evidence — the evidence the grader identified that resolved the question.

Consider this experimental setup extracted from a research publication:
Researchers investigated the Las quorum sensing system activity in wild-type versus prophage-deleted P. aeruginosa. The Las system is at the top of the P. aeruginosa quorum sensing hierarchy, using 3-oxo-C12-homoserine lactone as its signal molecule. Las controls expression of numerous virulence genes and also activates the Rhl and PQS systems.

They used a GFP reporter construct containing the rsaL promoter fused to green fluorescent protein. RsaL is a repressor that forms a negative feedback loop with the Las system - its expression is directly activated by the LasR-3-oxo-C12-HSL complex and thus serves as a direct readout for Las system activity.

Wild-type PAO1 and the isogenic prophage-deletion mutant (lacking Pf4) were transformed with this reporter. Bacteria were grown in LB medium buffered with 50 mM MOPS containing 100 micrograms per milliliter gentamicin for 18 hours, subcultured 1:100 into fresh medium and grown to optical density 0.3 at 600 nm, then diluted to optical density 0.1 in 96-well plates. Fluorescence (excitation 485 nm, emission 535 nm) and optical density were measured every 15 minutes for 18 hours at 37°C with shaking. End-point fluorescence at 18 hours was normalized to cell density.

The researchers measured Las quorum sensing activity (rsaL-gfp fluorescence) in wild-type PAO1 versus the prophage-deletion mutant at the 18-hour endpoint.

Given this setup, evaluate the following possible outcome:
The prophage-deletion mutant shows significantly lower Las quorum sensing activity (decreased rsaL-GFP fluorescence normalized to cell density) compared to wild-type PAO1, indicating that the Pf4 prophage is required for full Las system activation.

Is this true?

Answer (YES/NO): NO